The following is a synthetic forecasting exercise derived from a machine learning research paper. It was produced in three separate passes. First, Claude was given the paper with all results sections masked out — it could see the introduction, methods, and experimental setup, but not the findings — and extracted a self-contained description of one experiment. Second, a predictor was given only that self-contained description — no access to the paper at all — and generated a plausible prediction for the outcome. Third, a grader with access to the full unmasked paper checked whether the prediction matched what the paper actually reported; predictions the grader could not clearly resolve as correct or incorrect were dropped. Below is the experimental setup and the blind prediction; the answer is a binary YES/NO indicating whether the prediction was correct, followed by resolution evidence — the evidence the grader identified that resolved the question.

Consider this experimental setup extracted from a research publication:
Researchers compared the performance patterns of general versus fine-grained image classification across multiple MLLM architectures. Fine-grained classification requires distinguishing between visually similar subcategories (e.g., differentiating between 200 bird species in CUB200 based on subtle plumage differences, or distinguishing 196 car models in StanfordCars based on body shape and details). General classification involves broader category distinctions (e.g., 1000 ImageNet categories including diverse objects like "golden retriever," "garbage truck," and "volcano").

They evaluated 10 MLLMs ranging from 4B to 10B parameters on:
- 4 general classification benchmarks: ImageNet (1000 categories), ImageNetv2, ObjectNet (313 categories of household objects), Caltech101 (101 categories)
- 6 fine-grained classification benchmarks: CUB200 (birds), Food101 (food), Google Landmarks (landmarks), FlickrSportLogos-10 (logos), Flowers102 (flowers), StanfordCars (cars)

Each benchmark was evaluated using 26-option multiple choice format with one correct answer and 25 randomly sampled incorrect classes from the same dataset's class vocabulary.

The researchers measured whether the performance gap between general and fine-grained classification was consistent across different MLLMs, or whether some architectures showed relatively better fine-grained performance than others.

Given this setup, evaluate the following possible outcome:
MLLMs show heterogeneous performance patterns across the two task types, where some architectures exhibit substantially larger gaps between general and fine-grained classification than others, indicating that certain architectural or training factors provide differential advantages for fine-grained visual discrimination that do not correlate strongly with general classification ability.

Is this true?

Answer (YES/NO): YES